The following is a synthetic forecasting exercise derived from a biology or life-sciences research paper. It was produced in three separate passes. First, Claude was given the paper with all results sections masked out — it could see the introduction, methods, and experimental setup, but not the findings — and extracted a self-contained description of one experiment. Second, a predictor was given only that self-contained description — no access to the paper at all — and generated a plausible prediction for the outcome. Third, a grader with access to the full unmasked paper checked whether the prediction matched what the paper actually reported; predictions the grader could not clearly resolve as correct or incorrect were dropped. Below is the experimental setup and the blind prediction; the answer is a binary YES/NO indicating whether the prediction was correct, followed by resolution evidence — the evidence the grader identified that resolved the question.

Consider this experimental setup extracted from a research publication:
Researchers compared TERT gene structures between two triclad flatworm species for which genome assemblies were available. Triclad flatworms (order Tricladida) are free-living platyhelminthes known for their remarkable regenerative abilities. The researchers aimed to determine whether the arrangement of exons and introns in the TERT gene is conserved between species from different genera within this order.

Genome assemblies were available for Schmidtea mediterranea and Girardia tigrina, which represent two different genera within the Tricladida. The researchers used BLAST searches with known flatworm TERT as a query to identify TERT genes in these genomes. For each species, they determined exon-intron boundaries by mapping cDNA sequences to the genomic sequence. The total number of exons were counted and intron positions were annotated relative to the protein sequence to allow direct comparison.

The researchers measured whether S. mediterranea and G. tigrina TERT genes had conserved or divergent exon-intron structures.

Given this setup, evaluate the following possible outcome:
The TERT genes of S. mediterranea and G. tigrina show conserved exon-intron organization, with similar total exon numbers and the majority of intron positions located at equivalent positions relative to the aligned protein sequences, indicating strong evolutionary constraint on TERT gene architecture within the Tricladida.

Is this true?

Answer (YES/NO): YES